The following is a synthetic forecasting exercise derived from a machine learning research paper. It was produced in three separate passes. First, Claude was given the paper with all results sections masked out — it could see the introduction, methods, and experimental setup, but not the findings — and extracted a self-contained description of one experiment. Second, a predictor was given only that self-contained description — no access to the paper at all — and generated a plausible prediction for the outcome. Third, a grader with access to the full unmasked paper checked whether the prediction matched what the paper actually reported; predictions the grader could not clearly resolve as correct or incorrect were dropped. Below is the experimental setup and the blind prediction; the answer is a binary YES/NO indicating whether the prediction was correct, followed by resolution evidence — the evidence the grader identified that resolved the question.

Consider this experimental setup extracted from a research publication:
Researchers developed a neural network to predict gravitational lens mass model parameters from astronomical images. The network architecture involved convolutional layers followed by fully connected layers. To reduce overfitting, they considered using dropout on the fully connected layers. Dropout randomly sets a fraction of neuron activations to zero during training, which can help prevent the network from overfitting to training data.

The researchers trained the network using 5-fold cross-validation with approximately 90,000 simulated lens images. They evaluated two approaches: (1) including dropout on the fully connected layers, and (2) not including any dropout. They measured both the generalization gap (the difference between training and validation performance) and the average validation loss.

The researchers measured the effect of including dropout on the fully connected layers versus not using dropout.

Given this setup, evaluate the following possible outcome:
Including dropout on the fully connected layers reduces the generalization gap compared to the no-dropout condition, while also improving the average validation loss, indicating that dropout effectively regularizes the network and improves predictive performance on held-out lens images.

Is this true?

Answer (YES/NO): NO